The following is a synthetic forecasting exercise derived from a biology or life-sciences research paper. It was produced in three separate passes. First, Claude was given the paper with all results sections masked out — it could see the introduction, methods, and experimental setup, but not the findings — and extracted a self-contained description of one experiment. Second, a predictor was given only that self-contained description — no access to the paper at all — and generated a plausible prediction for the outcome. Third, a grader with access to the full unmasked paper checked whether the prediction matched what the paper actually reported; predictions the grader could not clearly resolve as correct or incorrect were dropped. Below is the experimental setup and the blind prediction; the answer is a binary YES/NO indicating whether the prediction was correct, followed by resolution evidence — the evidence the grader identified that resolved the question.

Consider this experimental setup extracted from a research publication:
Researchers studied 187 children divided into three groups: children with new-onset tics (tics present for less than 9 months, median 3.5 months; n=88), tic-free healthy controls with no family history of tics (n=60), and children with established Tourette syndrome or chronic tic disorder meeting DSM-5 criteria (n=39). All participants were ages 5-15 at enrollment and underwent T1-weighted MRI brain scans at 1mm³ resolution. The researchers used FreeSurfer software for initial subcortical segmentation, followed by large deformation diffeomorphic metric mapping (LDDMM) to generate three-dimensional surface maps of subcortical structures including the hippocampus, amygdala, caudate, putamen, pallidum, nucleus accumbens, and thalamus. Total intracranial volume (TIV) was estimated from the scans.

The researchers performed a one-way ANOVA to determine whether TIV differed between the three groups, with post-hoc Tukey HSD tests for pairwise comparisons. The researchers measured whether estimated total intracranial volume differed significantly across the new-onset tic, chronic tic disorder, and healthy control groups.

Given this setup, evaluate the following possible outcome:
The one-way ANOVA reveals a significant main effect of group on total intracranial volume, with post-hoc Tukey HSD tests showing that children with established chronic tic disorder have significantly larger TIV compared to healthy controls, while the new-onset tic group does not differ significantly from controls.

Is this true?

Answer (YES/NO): NO